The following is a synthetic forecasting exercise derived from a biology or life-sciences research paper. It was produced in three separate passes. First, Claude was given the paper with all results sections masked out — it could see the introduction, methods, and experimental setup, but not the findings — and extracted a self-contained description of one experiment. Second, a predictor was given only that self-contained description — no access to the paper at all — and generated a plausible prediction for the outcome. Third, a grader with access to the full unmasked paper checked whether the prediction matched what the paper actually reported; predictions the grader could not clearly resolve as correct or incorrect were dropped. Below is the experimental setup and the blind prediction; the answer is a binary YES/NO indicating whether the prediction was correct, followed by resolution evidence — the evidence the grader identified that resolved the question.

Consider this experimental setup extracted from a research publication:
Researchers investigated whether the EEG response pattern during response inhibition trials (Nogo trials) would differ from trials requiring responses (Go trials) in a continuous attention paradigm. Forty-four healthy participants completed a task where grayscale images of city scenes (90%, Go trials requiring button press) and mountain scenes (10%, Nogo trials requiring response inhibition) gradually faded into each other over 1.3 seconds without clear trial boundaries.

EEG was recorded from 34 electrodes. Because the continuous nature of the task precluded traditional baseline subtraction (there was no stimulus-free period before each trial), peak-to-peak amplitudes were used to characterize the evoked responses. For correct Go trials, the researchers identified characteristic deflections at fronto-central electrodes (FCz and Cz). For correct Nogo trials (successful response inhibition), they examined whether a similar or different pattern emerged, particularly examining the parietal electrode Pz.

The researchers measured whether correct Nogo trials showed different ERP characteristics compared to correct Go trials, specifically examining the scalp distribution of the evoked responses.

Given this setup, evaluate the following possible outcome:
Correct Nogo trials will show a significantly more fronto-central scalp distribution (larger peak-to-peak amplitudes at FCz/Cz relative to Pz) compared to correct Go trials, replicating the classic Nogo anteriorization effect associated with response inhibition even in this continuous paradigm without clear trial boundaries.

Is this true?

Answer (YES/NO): NO